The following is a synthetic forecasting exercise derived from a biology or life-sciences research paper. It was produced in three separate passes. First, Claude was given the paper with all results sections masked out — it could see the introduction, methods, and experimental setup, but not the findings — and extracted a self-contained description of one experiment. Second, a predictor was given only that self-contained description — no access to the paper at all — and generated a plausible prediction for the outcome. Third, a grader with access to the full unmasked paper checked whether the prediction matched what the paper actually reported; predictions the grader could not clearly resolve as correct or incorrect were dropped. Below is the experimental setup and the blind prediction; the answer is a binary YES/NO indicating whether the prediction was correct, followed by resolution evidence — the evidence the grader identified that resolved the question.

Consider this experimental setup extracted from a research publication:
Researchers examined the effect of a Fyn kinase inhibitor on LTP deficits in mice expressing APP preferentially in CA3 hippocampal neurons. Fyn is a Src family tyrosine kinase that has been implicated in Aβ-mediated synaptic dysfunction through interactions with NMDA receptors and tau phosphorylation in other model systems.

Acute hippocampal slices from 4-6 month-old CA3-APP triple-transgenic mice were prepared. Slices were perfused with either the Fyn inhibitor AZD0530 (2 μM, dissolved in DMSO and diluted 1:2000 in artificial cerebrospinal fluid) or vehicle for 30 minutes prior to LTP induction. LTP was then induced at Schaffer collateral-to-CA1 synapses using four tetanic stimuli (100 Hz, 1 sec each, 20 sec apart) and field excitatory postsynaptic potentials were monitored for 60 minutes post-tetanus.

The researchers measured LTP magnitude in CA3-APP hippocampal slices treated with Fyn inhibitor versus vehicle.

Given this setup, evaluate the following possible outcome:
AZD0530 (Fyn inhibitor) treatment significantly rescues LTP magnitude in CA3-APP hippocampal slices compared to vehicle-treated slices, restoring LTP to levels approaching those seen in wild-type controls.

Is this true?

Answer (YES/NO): YES